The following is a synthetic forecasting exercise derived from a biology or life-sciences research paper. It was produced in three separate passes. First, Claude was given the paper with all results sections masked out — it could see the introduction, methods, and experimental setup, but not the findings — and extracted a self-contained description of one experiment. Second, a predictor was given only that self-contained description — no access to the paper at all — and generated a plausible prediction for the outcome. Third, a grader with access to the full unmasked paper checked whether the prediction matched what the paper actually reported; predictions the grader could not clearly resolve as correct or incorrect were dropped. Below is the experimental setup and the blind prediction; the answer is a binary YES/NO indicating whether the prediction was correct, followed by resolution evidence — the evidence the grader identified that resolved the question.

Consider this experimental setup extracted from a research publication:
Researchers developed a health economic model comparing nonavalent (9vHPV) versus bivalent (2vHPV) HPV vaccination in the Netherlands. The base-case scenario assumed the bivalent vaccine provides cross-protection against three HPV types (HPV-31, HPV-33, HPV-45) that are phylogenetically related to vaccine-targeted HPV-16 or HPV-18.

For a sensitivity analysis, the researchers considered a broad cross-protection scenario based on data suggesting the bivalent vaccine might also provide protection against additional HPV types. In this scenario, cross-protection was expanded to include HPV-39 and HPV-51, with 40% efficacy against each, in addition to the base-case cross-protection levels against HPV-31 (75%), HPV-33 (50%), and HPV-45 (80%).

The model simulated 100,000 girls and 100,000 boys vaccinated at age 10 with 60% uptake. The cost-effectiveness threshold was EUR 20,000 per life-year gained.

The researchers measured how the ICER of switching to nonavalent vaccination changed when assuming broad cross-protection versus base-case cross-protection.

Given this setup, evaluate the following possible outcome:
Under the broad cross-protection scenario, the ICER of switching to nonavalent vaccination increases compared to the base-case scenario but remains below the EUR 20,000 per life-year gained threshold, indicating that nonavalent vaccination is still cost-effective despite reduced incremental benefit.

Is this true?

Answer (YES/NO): NO